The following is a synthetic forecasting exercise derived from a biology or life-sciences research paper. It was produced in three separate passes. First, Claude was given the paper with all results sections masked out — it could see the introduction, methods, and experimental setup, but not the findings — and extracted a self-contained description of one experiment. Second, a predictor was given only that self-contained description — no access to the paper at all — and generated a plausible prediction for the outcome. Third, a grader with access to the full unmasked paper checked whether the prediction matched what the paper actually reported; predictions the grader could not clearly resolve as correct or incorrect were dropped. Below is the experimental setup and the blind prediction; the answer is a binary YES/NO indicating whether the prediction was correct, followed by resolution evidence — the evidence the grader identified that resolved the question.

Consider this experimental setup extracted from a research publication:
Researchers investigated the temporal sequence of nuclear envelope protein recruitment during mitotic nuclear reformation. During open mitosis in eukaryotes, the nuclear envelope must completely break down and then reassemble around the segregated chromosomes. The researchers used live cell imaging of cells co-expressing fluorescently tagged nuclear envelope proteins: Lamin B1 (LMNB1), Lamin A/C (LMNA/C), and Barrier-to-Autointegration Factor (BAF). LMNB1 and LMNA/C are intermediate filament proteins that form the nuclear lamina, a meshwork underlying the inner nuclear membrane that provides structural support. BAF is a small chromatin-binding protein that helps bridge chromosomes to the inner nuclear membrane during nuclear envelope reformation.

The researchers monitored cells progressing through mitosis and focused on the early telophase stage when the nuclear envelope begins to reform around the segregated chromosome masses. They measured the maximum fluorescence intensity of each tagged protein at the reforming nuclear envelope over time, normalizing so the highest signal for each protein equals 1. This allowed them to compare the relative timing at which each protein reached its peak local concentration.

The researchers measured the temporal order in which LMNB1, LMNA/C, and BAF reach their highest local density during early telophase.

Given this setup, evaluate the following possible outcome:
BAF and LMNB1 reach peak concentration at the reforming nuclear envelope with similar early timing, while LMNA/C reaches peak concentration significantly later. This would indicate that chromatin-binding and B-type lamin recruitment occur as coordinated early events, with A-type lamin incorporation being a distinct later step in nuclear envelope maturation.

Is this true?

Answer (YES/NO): NO